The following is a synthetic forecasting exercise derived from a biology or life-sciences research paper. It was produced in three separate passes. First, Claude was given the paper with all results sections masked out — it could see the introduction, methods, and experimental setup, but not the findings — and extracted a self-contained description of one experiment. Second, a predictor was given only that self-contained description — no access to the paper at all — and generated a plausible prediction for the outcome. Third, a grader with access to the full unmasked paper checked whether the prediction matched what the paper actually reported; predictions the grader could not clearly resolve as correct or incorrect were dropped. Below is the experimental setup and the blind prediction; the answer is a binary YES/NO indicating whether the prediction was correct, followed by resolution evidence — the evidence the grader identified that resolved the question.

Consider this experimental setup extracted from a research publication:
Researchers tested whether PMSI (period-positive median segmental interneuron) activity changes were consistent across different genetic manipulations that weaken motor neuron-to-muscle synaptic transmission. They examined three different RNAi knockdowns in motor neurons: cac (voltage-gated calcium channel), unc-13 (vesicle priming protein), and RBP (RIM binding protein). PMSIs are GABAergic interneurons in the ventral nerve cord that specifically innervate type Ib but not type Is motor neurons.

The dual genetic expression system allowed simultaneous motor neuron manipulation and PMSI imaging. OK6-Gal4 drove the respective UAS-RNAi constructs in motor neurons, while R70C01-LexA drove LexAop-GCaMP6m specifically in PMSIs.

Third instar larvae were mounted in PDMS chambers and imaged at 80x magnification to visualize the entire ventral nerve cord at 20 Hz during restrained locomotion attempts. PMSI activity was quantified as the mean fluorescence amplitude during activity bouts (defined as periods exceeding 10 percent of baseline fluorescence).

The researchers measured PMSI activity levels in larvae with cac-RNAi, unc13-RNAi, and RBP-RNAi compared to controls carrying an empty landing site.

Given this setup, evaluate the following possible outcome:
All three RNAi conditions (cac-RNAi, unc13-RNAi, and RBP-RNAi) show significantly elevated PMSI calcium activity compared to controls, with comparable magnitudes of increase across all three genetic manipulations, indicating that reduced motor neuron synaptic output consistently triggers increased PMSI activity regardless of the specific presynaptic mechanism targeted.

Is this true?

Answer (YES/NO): NO